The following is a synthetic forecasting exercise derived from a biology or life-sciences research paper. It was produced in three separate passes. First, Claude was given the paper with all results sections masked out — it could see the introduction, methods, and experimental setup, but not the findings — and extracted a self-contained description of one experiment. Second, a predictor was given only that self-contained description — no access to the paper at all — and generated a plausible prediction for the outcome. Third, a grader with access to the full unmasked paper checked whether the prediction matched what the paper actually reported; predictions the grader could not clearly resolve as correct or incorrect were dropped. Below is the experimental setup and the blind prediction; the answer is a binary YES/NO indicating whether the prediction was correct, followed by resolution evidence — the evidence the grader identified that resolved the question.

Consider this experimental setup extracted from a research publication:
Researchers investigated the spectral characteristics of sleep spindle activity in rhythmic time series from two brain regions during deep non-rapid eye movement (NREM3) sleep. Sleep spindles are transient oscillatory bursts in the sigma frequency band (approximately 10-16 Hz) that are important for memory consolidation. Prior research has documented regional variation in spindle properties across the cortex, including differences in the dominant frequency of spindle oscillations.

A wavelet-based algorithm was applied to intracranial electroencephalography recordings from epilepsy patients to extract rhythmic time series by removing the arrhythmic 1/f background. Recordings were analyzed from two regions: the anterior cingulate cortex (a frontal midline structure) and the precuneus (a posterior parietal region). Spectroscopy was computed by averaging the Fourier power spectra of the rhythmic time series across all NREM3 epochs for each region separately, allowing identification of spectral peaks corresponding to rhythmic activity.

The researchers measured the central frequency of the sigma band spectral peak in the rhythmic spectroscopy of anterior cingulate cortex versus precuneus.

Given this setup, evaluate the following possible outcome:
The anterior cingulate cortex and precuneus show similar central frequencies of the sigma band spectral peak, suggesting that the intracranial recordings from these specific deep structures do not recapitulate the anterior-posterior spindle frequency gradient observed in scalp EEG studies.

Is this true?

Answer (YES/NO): NO